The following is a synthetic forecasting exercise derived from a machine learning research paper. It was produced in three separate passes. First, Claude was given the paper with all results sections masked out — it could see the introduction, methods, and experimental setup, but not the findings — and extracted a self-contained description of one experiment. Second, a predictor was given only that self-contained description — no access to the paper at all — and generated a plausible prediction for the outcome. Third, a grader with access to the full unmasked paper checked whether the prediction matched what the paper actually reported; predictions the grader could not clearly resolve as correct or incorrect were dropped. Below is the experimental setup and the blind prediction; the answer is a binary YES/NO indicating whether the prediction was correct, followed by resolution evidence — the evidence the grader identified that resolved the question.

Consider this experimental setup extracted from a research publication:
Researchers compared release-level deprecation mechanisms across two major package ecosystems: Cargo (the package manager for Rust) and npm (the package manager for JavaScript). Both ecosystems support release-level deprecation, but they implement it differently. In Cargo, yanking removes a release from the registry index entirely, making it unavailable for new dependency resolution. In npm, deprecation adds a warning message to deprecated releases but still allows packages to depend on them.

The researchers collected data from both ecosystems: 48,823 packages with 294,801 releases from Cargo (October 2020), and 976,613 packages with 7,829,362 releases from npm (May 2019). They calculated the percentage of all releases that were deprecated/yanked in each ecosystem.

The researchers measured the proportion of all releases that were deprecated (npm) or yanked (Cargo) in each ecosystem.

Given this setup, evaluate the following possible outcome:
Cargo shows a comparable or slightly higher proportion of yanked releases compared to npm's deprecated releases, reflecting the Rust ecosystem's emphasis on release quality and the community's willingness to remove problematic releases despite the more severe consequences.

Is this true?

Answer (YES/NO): YES